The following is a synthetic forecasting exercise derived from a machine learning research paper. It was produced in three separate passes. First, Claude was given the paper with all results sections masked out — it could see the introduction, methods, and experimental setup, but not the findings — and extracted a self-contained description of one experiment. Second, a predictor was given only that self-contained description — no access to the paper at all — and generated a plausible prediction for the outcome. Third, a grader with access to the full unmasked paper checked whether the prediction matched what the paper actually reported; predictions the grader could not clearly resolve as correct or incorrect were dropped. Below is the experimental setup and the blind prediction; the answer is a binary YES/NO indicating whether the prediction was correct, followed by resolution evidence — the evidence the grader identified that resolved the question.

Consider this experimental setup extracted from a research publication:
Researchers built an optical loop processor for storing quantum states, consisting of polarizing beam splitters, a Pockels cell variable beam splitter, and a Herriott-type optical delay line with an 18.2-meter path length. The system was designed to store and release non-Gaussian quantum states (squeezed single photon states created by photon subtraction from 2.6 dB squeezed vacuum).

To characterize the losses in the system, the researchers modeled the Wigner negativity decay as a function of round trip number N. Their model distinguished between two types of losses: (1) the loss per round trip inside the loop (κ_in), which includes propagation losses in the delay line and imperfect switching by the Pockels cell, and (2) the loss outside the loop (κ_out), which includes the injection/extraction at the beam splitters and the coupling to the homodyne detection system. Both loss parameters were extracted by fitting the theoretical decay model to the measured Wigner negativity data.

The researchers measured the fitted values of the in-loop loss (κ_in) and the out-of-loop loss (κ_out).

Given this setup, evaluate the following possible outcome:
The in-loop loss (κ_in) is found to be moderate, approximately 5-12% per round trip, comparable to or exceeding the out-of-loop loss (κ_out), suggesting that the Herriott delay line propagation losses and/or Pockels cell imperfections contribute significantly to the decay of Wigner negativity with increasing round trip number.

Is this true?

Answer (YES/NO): NO